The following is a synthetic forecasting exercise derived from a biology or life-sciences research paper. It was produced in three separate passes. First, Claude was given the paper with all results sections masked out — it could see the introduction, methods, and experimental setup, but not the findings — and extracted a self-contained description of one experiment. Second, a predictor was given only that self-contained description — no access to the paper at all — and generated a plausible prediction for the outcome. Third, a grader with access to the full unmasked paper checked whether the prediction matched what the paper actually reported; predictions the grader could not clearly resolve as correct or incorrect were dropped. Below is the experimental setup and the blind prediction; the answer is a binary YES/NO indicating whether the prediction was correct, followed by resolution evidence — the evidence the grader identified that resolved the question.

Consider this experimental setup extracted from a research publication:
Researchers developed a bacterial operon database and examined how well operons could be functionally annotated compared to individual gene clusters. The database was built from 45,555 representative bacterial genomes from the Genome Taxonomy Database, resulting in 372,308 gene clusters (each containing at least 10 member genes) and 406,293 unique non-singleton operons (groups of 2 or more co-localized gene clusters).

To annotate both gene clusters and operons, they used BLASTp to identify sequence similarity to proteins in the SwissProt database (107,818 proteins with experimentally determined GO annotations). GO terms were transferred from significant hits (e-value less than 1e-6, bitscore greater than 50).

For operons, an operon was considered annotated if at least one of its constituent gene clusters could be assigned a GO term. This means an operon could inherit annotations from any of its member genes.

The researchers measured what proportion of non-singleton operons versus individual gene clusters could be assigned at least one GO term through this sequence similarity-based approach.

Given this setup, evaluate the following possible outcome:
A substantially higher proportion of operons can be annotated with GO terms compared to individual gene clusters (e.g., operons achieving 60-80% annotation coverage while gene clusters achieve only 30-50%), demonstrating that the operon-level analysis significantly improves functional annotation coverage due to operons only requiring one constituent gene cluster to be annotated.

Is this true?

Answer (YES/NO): NO